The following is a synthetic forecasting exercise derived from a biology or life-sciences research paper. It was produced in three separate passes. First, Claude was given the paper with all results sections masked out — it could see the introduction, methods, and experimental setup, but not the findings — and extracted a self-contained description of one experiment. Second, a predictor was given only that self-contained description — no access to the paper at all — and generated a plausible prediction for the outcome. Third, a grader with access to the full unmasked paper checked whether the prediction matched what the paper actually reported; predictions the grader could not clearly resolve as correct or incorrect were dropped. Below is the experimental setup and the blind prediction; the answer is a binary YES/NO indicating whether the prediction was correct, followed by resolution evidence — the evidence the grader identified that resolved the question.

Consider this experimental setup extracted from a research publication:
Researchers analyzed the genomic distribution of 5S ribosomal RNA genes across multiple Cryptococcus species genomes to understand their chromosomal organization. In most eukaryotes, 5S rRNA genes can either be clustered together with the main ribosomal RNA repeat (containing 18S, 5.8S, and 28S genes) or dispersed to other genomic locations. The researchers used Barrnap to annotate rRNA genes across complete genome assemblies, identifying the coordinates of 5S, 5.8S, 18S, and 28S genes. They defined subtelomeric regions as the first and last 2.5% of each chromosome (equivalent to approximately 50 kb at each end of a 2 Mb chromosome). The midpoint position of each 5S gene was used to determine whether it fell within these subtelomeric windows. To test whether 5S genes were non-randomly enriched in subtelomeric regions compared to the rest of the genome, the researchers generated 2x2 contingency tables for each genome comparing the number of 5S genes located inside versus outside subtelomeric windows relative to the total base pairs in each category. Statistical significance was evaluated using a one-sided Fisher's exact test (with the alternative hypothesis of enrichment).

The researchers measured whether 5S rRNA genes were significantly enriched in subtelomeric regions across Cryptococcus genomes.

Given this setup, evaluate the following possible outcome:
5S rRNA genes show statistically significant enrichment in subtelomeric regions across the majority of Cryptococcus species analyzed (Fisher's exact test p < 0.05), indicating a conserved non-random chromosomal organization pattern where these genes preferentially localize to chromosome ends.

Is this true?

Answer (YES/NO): NO